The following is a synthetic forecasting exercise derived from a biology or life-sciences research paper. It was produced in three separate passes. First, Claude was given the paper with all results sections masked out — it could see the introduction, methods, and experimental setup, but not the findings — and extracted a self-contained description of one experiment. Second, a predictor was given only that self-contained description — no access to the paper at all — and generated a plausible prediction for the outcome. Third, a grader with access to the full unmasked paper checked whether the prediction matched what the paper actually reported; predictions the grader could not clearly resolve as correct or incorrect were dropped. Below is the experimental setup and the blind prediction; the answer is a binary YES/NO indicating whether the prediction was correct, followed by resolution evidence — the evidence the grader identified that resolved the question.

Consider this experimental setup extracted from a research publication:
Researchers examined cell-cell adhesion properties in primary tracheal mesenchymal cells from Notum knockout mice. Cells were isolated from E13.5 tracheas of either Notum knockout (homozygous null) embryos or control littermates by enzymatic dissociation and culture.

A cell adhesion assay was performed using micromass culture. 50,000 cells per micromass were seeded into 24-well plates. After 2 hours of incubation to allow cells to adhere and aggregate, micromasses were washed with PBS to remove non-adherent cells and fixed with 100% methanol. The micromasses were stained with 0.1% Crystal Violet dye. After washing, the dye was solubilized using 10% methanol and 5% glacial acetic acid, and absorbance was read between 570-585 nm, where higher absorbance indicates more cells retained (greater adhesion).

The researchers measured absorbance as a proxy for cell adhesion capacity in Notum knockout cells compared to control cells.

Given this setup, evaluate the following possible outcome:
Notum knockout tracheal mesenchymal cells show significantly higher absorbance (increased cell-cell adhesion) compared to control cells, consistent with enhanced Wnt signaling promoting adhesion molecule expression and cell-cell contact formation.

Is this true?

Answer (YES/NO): NO